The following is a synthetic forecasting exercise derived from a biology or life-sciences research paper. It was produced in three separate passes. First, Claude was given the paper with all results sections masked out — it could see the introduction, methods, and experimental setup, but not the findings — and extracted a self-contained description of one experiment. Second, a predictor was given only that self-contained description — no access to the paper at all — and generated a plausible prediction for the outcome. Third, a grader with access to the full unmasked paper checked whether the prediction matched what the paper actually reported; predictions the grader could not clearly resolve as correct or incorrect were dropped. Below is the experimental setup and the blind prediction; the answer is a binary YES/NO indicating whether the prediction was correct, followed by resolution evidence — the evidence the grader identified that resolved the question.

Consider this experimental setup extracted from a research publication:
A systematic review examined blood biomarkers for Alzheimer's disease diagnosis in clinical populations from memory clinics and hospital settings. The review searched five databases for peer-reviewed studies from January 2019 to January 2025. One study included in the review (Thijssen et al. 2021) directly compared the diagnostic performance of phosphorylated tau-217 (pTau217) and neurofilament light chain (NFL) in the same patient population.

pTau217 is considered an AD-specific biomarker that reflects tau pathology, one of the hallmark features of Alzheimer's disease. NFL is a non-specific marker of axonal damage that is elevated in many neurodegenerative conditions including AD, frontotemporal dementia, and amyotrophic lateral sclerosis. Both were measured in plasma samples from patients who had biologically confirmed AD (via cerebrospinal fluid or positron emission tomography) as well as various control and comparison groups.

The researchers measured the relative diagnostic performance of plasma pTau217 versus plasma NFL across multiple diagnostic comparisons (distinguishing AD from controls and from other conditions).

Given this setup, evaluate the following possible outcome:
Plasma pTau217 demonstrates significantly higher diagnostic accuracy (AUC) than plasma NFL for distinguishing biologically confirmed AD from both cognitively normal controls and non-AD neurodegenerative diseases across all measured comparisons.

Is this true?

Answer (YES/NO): YES